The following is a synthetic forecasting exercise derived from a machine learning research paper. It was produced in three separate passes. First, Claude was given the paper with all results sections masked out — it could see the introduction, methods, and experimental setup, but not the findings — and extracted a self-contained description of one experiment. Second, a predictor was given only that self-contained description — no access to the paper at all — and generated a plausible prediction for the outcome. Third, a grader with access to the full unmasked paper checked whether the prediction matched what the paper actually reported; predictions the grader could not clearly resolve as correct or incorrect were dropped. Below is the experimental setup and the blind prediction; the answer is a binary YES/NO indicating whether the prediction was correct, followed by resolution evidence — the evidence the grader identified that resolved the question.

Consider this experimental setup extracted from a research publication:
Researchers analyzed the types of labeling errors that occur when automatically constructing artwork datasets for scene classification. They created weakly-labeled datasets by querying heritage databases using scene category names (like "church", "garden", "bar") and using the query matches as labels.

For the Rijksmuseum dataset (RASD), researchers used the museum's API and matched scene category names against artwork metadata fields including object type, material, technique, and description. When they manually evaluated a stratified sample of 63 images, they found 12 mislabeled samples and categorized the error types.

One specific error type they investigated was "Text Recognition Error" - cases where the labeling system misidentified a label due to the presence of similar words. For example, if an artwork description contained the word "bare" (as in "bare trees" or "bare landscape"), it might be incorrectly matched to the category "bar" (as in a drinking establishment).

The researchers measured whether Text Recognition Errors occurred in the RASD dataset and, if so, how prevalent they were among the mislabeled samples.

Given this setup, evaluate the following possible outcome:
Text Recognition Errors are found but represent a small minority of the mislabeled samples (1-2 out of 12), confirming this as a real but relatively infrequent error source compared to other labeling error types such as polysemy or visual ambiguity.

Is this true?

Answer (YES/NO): NO